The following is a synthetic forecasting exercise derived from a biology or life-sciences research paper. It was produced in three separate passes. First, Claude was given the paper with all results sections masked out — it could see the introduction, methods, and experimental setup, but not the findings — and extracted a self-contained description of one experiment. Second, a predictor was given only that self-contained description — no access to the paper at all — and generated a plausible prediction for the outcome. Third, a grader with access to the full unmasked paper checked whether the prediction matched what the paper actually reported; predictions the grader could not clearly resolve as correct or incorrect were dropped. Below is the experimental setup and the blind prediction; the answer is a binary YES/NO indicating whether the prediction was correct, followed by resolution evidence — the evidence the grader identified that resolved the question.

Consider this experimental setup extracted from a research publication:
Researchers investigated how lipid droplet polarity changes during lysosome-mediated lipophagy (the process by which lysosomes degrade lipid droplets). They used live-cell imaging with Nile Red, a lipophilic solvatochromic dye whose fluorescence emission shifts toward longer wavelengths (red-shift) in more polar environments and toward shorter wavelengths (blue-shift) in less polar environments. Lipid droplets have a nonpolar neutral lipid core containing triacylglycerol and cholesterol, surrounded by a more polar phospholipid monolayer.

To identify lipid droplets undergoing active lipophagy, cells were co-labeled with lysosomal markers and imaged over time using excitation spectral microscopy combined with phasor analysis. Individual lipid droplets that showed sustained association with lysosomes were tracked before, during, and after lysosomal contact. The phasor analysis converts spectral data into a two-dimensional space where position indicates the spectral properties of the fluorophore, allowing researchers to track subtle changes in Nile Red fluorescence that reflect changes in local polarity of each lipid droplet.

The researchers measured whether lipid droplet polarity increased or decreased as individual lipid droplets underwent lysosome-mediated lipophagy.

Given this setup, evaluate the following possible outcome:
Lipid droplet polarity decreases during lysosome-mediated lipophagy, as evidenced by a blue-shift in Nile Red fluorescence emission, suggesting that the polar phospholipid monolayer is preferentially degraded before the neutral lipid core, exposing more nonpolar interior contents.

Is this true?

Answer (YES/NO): NO